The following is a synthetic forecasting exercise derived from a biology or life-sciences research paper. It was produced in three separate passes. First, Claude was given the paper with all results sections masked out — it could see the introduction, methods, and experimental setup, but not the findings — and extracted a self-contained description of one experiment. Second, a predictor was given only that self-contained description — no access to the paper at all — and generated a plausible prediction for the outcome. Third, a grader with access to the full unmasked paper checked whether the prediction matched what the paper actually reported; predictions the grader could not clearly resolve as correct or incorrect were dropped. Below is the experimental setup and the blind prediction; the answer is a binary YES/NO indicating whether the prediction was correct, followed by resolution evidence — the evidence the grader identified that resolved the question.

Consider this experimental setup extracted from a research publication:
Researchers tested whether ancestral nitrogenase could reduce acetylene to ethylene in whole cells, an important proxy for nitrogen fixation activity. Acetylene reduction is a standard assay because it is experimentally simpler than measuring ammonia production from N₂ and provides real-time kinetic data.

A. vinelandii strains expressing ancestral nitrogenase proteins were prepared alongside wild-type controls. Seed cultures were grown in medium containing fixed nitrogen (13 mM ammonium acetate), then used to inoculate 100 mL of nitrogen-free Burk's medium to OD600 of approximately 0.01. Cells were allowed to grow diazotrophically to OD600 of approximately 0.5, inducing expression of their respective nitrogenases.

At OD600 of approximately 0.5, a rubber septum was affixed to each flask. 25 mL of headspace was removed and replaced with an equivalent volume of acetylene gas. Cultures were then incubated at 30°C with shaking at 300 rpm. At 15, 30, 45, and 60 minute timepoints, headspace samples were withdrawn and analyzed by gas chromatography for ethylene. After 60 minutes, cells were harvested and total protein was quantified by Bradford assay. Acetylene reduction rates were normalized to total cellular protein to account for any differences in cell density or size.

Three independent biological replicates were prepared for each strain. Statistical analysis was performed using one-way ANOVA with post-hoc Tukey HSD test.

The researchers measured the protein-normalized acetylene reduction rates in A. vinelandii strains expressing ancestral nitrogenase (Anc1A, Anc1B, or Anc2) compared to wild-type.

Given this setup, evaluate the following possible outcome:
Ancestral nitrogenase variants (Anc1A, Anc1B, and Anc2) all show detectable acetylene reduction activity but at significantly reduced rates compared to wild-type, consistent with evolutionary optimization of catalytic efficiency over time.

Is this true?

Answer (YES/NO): YES